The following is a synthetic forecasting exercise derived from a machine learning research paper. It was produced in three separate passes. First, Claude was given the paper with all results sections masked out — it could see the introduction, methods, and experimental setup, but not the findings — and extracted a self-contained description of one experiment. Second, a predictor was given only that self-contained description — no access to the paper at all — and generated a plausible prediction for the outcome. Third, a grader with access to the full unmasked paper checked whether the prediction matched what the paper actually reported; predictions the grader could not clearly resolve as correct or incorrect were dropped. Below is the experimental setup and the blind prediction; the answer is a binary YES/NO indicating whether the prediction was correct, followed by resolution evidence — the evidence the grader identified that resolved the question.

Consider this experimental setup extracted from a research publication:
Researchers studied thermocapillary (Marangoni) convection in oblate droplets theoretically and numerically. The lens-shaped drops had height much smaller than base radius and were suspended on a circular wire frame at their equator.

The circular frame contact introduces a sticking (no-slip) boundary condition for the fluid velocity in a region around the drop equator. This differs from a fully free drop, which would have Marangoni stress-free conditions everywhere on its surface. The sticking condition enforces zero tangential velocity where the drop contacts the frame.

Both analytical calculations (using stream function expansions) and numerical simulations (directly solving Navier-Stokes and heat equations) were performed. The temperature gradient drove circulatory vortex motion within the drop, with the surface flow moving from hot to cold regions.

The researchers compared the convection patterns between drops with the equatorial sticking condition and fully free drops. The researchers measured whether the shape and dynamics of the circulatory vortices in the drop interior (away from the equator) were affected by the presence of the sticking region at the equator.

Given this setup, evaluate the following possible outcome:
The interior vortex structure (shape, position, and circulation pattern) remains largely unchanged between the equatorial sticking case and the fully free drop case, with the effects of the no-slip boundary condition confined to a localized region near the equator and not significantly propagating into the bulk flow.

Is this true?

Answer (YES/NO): YES